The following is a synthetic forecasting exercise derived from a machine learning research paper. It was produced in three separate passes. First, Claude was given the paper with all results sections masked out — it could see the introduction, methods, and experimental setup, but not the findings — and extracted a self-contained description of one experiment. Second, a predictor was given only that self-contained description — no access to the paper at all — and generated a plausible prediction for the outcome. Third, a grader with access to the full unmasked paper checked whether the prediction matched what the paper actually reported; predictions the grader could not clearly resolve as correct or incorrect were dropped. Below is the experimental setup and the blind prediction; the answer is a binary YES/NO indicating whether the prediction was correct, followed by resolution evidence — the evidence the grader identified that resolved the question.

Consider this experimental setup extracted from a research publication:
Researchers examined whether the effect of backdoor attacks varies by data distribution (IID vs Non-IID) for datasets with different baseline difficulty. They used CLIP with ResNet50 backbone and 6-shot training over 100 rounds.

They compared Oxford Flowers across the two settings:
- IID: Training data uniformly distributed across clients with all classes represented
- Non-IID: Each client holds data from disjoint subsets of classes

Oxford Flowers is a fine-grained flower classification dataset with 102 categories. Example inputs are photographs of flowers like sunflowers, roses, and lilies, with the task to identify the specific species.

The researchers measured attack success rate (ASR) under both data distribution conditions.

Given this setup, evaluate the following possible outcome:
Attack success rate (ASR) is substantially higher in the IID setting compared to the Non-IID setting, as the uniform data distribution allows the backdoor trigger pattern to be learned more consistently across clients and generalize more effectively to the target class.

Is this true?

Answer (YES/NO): NO